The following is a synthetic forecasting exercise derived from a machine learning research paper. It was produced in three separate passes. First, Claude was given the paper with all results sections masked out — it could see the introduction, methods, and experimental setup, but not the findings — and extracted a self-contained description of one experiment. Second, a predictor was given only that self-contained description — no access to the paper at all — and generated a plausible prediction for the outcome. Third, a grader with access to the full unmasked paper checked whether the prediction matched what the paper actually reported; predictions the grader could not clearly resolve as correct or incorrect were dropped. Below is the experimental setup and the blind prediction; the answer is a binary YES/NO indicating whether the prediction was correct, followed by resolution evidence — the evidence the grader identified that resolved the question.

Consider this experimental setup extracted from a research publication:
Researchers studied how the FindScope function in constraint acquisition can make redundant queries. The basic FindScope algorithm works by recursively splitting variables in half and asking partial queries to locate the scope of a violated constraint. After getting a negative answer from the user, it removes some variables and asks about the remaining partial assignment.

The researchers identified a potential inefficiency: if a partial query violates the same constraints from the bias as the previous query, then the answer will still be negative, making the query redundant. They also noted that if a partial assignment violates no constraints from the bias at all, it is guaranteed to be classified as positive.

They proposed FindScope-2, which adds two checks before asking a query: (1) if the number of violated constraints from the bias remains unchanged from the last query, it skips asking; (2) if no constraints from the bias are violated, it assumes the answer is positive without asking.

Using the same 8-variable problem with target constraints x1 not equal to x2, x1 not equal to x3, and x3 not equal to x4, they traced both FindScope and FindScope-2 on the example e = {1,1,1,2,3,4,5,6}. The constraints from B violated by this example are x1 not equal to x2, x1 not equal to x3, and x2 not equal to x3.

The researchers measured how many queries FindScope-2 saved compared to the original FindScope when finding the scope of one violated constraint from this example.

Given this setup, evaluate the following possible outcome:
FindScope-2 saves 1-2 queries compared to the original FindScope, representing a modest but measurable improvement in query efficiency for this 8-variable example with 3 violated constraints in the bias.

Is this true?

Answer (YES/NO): NO